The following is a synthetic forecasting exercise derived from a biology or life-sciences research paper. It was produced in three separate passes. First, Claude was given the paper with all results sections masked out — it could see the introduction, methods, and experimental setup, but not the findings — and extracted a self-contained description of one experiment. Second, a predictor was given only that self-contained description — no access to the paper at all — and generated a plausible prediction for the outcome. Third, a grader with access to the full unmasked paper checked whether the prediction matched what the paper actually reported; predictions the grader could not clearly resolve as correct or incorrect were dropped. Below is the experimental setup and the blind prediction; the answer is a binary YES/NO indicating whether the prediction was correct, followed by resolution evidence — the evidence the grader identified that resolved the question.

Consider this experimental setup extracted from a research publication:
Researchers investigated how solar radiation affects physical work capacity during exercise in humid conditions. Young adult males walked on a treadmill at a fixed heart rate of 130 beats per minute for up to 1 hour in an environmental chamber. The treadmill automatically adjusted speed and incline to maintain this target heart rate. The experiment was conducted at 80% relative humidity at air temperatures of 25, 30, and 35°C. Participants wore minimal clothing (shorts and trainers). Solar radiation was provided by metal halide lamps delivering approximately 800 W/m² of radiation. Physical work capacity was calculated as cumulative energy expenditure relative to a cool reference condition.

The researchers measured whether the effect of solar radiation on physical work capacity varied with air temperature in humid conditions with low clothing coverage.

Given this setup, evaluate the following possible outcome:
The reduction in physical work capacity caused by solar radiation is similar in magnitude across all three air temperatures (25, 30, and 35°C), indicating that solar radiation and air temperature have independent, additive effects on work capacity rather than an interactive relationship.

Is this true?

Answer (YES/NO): YES